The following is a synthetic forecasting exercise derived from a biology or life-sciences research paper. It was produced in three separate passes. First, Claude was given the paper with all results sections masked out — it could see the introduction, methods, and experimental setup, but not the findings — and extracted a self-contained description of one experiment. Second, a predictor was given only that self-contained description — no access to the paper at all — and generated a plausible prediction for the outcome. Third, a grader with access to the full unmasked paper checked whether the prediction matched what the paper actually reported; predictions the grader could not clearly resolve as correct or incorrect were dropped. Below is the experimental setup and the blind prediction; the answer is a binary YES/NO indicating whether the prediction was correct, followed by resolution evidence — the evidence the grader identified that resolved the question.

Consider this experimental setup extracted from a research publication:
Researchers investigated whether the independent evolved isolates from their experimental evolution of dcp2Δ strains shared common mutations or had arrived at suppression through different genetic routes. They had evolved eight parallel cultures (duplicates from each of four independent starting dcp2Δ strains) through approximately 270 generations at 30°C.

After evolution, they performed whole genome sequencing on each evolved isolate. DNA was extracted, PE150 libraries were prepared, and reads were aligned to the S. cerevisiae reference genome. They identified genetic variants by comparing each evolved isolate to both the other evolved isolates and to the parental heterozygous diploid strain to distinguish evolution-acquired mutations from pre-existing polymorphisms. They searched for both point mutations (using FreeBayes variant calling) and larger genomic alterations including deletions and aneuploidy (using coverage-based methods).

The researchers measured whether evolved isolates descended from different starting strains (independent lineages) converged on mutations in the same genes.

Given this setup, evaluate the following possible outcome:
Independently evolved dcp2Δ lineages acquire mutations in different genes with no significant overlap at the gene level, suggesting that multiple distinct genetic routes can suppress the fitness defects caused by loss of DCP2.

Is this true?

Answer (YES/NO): NO